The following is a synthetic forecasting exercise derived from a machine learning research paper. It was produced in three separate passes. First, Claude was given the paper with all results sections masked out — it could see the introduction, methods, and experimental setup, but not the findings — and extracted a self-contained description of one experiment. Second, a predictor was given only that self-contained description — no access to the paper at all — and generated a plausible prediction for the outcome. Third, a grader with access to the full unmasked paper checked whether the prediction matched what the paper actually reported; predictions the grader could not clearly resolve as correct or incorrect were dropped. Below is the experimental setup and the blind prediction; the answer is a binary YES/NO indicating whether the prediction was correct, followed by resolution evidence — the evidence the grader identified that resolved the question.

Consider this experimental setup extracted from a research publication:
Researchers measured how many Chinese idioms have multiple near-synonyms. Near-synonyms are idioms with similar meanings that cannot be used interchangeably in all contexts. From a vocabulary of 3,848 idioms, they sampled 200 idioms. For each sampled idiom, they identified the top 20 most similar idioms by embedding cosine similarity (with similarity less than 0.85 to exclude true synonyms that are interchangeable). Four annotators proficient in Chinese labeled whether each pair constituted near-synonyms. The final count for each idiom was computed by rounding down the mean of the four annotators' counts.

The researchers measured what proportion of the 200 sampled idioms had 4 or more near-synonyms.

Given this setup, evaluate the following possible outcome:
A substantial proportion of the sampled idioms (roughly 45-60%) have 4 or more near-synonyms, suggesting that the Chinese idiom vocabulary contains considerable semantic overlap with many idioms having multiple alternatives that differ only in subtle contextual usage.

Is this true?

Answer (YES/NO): NO